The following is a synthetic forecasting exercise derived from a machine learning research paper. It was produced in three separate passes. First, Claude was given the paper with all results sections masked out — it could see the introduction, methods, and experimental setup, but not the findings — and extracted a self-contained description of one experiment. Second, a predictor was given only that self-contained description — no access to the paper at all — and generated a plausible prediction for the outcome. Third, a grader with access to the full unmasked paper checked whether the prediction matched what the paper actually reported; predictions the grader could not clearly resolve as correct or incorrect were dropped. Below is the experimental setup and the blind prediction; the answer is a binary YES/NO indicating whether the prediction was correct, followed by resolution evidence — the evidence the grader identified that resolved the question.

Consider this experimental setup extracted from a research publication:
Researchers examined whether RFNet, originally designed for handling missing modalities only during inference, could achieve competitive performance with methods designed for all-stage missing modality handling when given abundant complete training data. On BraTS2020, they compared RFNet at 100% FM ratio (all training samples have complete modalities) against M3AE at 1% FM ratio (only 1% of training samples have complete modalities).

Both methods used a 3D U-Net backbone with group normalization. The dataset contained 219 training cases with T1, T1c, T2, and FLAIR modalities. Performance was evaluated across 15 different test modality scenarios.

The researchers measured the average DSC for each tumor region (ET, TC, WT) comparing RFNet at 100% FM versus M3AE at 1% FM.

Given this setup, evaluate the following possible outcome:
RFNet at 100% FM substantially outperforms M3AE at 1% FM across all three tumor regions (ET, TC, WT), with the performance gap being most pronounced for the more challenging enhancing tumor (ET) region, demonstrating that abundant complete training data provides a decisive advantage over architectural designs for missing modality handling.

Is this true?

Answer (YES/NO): NO